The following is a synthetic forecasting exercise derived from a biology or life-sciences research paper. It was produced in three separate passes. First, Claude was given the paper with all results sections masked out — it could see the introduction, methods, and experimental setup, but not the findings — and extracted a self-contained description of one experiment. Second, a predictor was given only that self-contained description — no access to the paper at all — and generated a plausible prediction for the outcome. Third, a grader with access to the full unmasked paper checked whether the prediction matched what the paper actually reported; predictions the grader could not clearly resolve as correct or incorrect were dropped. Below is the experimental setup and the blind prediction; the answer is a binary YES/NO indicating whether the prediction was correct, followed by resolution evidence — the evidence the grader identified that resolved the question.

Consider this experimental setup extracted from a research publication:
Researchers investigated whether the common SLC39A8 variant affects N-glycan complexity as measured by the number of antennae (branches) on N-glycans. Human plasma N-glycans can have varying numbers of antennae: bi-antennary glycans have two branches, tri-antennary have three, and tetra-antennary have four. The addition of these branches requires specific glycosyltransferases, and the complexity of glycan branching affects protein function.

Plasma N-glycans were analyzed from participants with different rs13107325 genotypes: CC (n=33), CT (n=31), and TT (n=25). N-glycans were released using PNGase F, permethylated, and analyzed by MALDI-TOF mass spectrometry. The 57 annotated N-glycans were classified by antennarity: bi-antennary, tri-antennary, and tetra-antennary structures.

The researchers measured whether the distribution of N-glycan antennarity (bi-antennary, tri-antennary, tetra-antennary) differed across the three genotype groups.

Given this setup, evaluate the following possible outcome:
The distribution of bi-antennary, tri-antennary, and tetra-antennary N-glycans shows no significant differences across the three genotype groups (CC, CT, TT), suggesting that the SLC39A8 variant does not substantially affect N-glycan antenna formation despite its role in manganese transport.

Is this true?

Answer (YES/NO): NO